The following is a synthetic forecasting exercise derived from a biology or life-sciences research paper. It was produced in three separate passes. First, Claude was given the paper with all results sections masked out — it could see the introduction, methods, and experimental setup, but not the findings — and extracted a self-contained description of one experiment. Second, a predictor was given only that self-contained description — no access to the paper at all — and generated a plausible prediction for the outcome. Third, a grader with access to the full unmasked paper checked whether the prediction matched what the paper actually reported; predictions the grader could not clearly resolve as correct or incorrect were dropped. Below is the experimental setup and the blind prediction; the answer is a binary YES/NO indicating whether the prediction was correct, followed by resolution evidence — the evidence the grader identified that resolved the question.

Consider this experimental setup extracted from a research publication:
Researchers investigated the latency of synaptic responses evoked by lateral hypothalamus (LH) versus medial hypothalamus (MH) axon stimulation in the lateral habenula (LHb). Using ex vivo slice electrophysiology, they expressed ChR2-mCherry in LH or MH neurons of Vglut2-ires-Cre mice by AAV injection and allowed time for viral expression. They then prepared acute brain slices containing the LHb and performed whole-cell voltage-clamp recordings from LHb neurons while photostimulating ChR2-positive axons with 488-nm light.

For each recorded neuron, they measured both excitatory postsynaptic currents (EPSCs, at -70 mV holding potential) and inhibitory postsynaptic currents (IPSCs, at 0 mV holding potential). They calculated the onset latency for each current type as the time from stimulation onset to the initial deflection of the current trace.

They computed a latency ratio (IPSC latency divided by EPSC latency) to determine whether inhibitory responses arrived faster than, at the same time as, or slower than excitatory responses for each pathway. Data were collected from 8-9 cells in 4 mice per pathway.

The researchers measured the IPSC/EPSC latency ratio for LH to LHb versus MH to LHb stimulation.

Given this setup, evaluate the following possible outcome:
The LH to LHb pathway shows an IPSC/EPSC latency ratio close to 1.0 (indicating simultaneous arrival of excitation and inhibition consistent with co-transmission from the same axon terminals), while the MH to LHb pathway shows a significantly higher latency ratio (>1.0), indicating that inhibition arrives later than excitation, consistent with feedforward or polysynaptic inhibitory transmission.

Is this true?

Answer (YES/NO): NO